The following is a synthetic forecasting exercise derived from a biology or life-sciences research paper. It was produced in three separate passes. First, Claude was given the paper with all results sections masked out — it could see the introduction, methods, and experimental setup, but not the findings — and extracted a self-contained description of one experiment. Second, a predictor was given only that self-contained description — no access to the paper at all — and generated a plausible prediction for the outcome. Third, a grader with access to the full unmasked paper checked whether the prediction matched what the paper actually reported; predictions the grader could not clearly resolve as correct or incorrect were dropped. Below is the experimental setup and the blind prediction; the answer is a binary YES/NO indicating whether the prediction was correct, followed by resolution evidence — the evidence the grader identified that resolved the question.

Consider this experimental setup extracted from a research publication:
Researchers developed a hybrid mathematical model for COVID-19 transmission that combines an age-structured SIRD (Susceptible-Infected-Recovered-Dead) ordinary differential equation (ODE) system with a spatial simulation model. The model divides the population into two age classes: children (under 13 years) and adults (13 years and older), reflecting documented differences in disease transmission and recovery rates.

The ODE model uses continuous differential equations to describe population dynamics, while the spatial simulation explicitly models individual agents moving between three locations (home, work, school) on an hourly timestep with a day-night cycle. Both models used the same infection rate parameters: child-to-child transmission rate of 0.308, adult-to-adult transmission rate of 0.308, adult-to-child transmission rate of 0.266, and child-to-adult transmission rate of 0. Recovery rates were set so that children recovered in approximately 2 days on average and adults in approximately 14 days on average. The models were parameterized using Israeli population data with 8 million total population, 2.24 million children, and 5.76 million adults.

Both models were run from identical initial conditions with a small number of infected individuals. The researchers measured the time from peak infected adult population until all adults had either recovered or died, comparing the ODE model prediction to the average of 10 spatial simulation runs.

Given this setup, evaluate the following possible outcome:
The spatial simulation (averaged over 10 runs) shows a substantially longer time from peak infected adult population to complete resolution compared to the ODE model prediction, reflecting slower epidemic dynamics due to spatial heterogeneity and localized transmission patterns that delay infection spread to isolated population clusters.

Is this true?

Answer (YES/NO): NO